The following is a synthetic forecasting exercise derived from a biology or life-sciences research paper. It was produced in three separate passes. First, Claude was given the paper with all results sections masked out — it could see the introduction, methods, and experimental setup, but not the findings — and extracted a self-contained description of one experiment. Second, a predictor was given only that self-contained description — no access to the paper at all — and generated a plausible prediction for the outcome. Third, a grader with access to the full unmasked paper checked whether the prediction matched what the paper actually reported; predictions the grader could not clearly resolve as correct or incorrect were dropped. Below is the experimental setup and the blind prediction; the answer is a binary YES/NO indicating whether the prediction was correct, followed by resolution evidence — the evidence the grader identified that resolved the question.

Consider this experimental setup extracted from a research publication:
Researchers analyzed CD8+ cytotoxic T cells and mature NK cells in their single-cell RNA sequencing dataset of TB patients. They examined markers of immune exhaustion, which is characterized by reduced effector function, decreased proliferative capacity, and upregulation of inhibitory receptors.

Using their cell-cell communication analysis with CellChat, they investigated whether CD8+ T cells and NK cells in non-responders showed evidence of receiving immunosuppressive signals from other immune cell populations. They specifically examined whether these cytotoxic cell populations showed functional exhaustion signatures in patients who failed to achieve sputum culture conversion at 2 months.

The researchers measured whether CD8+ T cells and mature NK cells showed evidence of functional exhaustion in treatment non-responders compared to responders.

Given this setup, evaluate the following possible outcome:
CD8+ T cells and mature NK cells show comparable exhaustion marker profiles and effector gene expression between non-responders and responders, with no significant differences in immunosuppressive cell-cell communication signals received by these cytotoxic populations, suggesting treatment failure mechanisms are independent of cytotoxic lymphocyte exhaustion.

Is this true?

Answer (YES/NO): NO